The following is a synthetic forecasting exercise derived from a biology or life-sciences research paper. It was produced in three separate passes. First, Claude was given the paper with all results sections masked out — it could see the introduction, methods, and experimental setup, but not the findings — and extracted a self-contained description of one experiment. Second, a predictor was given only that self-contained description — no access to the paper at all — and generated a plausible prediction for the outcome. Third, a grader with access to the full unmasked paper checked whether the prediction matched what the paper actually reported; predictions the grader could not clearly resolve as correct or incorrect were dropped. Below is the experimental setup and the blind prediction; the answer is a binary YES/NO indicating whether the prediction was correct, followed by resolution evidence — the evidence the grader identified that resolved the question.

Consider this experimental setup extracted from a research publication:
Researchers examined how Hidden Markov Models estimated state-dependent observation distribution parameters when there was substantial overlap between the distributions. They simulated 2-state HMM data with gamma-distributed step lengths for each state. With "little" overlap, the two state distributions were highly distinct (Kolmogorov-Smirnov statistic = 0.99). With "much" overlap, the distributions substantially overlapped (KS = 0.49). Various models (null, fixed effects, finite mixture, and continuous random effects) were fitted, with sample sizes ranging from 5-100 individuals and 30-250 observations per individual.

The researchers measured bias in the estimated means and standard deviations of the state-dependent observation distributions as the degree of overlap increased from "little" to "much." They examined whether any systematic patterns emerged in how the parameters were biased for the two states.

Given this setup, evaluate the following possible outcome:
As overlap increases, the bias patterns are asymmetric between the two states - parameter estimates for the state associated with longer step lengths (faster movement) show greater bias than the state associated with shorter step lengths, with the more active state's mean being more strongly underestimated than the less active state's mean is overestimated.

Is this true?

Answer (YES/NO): NO